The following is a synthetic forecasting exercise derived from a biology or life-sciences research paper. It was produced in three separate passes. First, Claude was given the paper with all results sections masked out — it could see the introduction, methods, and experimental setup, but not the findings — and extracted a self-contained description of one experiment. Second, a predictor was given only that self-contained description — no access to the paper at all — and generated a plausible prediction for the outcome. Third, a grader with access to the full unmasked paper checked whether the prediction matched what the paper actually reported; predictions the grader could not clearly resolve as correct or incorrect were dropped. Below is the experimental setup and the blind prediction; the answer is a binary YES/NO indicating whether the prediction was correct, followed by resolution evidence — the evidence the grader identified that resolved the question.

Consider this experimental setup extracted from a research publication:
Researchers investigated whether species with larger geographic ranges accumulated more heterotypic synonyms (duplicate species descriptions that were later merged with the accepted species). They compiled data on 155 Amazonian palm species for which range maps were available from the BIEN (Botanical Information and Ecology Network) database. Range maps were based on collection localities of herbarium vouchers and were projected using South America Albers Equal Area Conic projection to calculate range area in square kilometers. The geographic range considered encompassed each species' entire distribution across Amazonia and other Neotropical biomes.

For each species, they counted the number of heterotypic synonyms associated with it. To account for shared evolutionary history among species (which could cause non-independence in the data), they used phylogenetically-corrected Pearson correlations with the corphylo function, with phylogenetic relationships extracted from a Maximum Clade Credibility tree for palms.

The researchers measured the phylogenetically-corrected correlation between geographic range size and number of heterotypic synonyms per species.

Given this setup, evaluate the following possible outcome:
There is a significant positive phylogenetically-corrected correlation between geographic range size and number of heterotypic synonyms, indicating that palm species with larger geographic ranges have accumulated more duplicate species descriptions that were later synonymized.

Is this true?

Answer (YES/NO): YES